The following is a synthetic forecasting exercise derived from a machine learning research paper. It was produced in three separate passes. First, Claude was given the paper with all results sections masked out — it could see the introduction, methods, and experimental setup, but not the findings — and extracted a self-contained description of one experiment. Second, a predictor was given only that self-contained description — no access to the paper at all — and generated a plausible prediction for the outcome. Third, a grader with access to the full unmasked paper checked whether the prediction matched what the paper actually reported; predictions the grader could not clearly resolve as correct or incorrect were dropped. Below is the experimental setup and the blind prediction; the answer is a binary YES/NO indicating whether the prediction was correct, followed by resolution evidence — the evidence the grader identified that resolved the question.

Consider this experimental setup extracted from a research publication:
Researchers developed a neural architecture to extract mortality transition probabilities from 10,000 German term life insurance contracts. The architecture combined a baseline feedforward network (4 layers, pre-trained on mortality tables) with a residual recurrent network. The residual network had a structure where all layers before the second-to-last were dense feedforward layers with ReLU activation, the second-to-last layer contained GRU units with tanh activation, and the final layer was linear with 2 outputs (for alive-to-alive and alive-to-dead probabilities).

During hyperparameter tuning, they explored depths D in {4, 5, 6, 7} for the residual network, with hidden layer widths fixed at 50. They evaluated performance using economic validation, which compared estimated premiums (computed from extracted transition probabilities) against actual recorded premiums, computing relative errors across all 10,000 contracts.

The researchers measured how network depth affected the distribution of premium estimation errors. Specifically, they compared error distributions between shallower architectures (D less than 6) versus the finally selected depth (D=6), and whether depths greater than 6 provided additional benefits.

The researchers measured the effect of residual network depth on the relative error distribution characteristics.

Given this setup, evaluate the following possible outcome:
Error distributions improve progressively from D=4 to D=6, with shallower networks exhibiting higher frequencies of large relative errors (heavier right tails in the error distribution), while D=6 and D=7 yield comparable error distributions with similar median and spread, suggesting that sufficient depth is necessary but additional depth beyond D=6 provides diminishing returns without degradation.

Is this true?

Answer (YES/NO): NO